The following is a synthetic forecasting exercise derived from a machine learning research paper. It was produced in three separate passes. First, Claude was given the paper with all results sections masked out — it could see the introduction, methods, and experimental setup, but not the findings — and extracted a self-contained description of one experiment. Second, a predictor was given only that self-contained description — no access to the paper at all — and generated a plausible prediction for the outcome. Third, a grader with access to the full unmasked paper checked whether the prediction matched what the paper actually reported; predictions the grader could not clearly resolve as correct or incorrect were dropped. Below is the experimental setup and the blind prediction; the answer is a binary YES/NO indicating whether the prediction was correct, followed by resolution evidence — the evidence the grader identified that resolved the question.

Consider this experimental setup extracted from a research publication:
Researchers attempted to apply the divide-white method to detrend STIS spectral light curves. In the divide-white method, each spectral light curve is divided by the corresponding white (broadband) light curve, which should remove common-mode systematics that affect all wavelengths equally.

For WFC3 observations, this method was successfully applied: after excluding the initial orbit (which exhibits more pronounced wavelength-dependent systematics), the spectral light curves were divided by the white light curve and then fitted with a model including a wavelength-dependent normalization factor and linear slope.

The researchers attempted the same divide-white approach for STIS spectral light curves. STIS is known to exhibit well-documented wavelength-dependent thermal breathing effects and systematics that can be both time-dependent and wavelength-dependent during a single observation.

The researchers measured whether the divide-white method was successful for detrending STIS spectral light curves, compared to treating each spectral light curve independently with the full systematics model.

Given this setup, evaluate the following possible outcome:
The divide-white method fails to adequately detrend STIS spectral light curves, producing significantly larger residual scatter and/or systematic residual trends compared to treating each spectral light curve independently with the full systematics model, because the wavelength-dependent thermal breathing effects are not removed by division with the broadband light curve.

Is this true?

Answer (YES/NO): YES